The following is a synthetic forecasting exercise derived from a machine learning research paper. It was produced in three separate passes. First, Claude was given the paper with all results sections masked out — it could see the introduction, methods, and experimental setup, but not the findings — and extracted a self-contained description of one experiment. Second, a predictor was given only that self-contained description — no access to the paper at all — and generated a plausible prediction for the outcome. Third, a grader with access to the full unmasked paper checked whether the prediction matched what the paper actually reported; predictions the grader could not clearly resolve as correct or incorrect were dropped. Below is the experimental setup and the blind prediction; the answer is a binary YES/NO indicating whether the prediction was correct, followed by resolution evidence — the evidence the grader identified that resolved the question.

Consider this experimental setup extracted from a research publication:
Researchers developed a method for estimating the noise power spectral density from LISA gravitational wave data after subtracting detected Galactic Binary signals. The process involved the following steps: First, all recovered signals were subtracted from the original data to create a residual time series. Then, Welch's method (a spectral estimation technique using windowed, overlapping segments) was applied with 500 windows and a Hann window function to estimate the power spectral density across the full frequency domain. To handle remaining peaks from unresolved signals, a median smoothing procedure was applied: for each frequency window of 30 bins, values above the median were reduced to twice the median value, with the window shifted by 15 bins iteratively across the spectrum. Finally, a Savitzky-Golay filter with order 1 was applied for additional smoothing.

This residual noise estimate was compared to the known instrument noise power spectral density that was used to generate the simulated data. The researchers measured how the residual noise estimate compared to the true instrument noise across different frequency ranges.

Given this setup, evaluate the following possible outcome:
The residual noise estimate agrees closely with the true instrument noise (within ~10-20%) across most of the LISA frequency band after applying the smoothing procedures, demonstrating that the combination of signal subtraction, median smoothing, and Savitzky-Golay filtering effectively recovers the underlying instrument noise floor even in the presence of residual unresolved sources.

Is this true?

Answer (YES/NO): NO